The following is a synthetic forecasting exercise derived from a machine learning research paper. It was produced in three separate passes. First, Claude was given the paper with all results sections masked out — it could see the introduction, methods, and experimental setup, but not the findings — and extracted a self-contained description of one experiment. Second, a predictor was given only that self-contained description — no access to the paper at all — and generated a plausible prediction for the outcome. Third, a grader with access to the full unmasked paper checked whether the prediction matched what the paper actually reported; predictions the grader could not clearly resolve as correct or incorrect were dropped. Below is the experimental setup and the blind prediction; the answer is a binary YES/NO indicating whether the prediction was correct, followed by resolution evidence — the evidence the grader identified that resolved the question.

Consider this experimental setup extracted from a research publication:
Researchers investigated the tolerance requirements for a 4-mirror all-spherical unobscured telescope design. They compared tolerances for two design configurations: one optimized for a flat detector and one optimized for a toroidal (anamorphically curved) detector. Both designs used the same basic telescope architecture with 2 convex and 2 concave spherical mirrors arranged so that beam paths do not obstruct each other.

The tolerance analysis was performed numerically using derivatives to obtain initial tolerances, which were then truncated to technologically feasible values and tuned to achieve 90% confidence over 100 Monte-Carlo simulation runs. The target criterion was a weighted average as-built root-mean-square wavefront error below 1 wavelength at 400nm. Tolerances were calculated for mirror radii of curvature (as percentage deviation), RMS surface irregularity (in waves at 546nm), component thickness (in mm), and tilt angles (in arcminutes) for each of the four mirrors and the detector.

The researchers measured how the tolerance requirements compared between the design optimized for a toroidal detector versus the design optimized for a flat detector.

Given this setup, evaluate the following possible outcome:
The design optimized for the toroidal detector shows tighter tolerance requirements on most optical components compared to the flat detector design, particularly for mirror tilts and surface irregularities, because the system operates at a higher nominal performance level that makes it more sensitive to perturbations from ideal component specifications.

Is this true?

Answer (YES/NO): NO